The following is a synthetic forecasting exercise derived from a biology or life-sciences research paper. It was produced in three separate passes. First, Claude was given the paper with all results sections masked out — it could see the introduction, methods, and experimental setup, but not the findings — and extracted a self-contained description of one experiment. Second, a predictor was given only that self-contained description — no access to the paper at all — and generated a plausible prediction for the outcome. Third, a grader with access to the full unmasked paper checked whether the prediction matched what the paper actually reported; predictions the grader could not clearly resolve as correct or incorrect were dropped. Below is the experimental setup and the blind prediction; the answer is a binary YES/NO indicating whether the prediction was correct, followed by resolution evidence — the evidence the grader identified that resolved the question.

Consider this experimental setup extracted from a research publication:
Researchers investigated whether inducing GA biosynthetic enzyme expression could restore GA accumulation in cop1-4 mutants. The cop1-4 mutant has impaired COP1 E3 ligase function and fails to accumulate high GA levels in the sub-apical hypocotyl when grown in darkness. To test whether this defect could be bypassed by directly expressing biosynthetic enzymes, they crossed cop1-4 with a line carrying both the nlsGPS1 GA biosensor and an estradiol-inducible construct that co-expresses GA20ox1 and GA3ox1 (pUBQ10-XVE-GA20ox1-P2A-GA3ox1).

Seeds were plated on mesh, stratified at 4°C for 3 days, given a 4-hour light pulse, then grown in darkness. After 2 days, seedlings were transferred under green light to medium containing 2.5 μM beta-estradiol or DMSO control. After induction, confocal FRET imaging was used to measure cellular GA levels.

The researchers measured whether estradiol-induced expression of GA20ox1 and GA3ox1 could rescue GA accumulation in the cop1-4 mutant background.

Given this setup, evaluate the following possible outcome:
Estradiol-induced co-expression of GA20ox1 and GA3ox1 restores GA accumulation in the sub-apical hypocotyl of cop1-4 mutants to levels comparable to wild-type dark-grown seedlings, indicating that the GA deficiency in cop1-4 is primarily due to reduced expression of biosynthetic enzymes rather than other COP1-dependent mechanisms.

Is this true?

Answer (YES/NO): NO